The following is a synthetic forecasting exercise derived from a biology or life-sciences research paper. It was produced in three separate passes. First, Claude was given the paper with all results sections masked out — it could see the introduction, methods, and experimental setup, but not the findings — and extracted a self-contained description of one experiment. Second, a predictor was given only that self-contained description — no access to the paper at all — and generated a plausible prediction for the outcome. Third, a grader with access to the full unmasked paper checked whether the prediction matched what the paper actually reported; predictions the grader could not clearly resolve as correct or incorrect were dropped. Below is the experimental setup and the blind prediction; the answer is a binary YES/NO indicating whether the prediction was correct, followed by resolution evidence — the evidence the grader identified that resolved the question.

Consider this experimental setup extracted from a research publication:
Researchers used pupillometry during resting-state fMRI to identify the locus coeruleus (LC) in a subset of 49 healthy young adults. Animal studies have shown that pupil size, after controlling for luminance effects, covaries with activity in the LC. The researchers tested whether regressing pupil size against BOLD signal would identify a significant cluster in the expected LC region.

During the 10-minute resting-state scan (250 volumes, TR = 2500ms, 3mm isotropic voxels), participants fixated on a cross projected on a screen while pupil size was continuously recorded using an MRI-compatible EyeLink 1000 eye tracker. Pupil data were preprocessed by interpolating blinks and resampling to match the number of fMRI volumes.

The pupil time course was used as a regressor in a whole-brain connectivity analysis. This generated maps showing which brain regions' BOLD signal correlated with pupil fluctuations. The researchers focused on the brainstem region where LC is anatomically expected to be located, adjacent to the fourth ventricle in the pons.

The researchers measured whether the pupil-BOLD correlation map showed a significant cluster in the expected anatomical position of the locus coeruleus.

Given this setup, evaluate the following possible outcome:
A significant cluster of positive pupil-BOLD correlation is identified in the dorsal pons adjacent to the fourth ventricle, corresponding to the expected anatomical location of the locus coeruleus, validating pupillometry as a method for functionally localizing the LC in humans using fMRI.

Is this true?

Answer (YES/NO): YES